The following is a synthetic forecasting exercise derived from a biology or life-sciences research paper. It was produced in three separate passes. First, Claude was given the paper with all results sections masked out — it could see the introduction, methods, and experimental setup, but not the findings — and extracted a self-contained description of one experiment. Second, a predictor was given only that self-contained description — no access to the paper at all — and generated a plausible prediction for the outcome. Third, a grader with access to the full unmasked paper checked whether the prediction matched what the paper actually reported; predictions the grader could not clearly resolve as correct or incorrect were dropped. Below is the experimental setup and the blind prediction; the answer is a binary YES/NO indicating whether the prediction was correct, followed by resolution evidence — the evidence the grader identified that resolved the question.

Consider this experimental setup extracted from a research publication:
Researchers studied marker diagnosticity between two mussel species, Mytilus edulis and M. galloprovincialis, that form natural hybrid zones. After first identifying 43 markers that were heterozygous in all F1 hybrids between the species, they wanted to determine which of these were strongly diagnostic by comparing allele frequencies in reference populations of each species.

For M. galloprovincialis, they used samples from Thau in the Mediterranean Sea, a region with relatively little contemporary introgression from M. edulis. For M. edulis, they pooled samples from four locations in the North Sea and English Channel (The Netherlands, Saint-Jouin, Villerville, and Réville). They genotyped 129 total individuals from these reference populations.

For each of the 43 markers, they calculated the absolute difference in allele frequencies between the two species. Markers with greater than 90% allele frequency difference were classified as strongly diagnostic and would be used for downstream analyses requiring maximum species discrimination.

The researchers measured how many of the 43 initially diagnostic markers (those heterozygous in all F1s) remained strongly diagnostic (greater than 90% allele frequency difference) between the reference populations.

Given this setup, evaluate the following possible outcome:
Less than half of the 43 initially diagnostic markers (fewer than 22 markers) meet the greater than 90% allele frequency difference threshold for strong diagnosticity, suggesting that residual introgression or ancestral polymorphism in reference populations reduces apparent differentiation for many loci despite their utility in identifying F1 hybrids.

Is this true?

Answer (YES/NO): NO